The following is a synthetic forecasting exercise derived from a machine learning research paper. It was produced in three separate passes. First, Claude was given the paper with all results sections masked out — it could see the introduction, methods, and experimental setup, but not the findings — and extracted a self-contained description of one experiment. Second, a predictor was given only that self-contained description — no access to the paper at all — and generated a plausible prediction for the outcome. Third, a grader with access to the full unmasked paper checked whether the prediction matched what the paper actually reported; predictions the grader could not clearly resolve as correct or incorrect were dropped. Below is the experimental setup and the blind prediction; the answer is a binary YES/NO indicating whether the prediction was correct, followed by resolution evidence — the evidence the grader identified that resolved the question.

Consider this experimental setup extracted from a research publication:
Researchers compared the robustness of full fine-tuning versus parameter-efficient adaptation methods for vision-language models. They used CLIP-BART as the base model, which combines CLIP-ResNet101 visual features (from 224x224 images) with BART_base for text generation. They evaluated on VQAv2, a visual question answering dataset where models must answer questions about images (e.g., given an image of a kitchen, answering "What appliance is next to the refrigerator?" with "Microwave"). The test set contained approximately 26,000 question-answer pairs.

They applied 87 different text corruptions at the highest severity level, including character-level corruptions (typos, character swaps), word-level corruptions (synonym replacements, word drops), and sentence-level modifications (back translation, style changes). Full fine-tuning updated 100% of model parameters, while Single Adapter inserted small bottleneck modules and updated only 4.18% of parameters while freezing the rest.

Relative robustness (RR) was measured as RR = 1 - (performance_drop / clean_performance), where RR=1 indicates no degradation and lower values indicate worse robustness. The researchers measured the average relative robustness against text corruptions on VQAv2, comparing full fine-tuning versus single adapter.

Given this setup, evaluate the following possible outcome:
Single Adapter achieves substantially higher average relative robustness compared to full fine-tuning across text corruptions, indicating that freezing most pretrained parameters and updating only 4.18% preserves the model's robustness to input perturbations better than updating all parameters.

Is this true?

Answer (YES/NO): NO